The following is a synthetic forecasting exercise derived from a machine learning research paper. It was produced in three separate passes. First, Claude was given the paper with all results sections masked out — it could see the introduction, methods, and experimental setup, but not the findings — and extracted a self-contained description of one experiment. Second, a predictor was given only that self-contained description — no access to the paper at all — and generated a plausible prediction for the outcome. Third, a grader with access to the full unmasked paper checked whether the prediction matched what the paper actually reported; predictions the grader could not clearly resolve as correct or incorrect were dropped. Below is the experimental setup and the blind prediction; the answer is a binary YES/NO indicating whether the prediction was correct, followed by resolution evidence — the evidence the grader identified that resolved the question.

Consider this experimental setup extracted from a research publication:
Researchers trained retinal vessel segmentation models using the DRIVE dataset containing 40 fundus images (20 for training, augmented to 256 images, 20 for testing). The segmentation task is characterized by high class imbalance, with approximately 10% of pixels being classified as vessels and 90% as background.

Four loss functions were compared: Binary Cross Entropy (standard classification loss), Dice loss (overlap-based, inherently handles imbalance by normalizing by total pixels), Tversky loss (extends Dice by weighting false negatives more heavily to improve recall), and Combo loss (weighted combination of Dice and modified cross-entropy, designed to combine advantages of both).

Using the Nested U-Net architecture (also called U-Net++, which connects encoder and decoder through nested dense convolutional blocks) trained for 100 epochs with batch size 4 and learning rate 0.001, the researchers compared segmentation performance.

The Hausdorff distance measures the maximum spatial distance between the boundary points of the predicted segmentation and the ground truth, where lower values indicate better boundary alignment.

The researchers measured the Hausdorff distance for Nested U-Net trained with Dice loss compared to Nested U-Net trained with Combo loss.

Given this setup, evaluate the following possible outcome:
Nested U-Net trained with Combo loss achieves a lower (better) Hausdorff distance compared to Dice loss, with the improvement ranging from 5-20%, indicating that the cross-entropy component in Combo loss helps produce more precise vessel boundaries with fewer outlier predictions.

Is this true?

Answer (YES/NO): NO